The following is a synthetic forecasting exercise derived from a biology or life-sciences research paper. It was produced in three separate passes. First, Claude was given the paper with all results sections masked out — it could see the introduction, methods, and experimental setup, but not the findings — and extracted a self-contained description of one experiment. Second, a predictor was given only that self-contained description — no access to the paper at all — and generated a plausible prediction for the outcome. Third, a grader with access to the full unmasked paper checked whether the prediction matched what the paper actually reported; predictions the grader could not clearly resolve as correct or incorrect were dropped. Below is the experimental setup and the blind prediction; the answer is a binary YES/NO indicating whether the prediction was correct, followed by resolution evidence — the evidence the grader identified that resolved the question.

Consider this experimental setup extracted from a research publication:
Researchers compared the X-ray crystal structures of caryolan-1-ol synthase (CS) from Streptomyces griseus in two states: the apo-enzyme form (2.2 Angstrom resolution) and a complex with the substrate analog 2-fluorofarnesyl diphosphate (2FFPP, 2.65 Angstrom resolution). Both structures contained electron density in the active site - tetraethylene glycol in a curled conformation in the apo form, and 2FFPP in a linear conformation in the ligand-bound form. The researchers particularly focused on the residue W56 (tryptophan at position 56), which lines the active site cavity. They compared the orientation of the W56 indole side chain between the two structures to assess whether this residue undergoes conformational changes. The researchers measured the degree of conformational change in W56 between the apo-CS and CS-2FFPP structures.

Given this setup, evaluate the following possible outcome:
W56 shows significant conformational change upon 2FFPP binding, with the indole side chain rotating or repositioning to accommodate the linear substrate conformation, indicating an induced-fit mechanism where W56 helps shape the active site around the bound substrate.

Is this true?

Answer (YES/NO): YES